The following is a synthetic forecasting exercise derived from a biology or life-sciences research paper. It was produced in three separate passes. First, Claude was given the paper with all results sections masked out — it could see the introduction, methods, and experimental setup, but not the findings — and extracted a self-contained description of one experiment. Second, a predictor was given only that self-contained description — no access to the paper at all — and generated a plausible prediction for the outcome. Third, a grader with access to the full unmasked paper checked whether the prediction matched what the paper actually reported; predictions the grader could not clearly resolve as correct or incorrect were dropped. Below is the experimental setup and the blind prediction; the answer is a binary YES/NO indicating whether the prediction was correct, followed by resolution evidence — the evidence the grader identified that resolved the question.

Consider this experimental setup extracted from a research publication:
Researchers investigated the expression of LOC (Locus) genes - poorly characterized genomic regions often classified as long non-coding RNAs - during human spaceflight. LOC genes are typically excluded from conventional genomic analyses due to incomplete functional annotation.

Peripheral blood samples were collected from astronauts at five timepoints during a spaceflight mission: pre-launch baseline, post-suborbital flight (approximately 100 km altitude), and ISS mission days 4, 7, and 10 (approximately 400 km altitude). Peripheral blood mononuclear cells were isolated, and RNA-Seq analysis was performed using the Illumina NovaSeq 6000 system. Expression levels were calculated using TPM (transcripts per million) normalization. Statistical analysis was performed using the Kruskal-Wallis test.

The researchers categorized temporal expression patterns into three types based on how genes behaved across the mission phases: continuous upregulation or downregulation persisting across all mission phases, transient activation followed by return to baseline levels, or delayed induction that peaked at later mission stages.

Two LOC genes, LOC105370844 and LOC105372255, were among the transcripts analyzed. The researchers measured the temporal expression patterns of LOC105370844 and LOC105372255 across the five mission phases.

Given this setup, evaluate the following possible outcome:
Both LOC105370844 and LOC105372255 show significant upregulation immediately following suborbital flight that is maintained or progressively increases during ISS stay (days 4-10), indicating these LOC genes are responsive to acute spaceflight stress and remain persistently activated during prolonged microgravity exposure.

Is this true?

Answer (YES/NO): NO